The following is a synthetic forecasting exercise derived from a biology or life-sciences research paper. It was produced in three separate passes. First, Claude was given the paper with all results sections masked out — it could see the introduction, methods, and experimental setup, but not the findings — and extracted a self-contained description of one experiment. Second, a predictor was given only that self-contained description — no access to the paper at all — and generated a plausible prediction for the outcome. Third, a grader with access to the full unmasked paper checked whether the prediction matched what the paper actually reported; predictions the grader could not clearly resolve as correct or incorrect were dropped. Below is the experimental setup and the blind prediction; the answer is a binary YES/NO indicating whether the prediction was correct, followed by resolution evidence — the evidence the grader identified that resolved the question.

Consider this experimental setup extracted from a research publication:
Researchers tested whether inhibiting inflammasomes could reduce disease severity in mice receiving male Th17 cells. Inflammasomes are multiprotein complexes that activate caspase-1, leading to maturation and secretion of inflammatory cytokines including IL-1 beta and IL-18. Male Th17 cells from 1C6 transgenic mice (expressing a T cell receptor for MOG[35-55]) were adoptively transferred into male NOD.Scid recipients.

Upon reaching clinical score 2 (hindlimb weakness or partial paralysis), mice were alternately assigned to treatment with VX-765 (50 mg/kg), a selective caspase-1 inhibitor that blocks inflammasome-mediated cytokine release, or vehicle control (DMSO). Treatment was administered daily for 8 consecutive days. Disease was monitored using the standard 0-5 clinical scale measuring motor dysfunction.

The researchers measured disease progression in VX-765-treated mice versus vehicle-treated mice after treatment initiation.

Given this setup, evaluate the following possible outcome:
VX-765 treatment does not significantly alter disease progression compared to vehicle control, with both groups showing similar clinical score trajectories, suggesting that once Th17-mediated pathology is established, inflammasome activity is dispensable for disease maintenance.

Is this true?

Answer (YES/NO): NO